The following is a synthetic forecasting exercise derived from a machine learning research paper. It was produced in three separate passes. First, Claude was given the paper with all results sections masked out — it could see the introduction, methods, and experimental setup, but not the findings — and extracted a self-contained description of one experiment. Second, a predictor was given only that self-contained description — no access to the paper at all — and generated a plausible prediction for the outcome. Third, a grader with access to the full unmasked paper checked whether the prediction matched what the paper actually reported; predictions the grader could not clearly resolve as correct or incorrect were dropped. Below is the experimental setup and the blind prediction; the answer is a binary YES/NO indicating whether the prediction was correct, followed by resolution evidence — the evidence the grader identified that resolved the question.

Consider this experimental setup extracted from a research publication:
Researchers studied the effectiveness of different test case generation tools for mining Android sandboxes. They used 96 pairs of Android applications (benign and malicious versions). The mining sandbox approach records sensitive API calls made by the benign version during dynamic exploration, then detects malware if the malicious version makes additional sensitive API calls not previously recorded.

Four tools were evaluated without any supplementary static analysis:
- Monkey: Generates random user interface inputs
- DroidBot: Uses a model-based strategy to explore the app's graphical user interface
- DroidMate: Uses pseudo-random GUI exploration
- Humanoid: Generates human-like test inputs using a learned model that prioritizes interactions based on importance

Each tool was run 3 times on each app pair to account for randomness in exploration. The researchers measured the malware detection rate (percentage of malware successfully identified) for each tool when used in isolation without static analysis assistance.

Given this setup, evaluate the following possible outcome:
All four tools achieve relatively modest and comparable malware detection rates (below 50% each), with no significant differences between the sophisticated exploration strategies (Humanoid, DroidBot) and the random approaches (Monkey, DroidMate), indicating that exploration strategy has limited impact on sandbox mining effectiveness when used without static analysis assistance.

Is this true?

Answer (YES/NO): NO